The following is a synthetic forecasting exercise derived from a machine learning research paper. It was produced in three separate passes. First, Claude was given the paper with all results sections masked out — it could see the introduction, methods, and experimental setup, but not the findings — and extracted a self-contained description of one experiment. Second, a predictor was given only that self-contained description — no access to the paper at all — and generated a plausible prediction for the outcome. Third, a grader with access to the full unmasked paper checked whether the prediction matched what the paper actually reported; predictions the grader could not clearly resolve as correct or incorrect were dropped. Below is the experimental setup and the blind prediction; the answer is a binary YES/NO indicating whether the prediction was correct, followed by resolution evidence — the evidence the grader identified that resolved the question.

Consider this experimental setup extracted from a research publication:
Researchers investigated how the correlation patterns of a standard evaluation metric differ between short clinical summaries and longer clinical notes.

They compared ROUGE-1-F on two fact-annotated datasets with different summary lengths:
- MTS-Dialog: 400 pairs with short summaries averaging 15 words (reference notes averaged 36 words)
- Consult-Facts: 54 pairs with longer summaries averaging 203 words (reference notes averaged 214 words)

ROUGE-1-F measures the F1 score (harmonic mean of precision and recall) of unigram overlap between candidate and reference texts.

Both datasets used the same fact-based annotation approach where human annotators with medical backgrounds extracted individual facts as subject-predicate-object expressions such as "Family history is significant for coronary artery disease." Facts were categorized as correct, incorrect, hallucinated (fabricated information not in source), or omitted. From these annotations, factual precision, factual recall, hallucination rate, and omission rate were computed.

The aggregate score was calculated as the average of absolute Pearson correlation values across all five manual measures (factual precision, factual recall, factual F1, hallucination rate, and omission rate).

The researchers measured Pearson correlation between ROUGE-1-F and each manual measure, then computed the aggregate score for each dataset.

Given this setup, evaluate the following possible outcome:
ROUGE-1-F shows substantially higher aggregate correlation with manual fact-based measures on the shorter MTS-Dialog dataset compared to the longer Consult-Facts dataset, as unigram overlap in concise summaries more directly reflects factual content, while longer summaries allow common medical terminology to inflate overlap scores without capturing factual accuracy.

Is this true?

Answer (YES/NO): NO